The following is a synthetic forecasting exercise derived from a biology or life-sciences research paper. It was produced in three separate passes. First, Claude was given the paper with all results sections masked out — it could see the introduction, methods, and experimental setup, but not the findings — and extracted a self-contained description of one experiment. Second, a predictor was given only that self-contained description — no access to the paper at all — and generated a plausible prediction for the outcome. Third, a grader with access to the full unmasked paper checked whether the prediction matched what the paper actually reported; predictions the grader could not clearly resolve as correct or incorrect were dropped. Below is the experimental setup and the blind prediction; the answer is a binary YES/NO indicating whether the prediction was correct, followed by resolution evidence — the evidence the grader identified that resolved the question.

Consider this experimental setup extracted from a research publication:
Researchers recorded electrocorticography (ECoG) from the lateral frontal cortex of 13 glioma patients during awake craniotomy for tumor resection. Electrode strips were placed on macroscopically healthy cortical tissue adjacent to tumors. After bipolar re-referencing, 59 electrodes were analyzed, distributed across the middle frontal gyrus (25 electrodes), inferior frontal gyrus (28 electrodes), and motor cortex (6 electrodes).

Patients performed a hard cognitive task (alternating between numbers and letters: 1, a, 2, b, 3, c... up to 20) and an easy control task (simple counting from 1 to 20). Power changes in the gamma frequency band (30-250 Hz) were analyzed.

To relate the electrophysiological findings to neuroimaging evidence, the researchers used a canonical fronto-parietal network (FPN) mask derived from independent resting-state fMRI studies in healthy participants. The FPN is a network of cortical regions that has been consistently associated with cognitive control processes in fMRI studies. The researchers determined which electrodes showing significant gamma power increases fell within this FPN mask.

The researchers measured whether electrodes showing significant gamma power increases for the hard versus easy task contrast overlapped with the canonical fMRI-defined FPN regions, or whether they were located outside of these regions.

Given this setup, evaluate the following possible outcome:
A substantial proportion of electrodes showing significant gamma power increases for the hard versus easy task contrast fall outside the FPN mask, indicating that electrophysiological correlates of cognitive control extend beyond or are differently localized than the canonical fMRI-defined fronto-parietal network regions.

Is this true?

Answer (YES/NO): NO